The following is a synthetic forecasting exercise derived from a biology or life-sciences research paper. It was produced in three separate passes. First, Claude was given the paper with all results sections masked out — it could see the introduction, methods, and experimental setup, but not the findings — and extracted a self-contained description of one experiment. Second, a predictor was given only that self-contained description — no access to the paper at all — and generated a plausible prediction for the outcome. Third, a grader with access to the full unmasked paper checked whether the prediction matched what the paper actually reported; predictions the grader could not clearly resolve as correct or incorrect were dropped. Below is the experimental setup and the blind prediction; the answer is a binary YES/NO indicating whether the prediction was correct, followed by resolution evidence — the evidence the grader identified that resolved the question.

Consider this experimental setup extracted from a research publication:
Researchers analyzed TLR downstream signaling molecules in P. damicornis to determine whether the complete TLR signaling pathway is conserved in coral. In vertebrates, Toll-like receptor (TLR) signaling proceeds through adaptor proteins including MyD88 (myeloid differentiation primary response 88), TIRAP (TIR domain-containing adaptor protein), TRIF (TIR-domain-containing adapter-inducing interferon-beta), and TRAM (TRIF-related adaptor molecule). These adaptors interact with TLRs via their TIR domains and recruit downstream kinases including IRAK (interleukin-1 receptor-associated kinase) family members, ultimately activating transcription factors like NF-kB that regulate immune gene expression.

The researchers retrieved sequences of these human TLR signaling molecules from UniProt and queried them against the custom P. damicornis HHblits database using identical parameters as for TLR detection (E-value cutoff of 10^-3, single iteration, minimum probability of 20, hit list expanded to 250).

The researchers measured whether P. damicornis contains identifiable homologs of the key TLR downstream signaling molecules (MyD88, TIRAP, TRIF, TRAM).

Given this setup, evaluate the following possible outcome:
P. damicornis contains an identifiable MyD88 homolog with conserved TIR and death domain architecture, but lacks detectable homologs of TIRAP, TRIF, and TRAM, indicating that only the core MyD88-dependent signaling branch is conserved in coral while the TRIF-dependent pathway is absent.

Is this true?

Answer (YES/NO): NO